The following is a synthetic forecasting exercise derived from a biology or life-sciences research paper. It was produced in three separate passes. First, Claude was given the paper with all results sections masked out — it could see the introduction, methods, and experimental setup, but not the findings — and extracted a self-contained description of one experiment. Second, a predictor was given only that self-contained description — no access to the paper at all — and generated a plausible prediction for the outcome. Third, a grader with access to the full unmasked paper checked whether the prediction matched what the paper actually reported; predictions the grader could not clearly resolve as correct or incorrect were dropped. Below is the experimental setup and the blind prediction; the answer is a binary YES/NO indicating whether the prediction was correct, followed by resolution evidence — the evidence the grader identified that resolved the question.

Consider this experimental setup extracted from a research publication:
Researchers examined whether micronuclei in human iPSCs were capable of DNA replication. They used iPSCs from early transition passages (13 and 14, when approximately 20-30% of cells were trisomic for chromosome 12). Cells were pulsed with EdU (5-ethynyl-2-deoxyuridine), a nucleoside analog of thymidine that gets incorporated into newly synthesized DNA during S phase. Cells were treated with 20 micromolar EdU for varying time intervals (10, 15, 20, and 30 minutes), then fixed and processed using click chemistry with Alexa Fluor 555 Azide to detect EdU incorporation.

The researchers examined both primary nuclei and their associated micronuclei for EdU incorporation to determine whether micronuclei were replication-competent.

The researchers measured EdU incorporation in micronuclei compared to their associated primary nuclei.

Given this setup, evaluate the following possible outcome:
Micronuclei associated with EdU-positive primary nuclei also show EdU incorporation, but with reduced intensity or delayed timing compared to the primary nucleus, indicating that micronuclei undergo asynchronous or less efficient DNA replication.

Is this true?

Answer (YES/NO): NO